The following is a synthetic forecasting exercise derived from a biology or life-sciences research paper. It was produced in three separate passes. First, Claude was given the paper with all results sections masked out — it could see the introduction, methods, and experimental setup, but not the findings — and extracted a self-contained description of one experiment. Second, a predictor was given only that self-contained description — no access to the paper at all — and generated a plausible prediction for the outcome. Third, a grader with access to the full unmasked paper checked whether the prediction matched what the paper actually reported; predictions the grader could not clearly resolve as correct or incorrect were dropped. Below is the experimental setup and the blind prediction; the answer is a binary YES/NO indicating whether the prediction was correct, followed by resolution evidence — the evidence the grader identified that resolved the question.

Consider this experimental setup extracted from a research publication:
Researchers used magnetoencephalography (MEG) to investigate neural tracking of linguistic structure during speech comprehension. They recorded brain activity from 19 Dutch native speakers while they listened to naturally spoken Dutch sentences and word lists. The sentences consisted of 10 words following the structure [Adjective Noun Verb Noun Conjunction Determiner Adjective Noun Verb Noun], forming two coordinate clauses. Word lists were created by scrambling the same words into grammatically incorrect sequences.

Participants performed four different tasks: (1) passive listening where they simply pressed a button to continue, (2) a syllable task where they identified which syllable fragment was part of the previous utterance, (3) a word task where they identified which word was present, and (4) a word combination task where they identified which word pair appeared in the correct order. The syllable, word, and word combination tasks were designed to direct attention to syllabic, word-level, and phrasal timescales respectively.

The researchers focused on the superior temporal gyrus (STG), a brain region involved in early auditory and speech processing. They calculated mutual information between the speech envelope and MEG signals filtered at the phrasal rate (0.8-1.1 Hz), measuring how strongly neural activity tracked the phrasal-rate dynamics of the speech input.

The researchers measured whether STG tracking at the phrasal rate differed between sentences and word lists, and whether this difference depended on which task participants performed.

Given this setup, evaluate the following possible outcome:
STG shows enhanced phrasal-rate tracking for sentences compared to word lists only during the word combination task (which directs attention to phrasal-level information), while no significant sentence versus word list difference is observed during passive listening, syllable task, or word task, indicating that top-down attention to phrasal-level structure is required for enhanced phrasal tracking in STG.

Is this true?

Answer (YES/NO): NO